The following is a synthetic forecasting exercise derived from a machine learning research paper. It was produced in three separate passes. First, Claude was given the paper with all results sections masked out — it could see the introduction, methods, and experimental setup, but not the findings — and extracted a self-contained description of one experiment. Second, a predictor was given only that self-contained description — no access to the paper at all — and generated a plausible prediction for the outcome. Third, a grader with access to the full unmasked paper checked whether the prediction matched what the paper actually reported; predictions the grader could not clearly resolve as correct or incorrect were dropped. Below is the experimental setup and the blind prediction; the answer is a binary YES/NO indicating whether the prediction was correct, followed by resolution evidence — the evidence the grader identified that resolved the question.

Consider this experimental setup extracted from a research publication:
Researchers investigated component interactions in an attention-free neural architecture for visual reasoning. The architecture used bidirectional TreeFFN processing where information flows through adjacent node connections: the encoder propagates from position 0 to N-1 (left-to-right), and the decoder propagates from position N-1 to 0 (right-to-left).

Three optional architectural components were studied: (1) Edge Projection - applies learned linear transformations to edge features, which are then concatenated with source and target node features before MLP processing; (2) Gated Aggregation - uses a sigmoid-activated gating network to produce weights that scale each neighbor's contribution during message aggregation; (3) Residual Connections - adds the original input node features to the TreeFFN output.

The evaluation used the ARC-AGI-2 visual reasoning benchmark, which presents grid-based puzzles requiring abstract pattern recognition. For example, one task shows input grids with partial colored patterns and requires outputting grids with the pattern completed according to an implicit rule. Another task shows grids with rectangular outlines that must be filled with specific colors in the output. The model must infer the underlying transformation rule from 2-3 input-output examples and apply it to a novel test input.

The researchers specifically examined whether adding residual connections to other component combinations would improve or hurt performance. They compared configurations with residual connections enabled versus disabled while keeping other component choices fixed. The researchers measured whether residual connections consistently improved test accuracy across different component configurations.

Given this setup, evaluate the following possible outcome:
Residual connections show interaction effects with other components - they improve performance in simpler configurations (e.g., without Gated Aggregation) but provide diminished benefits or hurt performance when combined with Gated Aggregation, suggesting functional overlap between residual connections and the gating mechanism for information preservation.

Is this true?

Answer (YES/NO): NO